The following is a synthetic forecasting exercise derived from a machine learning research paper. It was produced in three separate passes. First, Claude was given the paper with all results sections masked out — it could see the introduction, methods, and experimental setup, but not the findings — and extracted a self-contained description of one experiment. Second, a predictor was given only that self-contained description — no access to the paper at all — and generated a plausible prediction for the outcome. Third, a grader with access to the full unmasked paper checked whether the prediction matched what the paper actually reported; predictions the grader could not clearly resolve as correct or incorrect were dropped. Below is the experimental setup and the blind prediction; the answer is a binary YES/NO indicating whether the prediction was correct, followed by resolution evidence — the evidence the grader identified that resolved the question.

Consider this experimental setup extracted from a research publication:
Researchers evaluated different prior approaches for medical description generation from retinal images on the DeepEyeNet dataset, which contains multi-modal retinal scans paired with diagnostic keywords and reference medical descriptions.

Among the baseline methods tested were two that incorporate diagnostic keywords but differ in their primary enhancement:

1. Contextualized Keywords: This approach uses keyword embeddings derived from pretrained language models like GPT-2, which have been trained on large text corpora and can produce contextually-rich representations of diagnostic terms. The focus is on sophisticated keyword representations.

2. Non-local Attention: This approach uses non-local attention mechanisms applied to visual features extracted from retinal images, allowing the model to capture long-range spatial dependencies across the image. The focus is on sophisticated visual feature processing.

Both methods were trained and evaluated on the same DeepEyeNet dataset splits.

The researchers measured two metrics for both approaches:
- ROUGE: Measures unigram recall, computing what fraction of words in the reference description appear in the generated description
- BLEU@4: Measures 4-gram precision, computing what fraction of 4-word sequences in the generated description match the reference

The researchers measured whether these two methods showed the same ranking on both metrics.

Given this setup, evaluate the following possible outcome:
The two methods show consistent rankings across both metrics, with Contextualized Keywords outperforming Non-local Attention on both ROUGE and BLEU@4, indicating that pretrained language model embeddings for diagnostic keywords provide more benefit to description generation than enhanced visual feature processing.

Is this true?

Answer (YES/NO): NO